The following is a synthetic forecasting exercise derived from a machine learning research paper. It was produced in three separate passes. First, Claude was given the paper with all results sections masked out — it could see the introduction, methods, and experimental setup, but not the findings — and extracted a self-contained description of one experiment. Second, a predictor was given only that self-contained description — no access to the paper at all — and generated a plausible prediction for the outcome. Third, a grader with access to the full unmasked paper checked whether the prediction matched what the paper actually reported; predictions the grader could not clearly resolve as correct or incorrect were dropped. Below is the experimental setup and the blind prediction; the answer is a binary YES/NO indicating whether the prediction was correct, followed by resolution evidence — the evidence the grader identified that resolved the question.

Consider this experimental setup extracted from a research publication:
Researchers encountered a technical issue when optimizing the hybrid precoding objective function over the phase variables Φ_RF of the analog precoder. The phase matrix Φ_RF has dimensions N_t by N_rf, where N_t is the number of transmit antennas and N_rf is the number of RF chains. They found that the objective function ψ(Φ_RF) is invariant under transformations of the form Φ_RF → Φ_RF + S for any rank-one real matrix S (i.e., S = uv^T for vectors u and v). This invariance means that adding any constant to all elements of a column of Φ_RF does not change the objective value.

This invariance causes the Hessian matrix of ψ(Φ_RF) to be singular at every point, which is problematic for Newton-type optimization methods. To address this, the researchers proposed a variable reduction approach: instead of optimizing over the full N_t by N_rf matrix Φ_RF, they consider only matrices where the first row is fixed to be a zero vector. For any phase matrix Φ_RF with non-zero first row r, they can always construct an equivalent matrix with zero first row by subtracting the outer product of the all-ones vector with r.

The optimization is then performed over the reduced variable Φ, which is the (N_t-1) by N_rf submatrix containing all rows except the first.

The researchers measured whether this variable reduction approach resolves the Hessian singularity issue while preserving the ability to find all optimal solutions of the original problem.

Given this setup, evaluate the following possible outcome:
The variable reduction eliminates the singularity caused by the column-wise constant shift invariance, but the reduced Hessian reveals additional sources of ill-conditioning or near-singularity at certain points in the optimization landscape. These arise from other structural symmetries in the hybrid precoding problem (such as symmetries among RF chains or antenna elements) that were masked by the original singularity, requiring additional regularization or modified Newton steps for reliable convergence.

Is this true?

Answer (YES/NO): NO